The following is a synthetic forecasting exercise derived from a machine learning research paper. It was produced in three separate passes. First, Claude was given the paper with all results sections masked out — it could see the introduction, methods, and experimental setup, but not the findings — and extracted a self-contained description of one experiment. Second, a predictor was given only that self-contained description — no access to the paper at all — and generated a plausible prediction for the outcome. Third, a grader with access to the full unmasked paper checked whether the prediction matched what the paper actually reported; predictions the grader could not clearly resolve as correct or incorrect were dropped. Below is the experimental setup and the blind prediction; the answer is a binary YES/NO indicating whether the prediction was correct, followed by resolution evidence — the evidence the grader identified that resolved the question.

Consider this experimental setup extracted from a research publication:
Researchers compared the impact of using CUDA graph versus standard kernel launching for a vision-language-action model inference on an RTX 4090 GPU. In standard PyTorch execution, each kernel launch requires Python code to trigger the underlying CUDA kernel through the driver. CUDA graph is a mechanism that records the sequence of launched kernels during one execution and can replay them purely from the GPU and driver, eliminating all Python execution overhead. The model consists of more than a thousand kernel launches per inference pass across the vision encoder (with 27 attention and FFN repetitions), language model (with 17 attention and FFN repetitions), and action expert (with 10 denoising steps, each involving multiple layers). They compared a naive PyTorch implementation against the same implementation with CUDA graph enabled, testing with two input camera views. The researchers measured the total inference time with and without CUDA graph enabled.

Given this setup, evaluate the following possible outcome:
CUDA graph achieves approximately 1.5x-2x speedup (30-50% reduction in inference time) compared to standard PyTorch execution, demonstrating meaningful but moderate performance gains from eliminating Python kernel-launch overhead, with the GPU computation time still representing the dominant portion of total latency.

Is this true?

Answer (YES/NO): YES